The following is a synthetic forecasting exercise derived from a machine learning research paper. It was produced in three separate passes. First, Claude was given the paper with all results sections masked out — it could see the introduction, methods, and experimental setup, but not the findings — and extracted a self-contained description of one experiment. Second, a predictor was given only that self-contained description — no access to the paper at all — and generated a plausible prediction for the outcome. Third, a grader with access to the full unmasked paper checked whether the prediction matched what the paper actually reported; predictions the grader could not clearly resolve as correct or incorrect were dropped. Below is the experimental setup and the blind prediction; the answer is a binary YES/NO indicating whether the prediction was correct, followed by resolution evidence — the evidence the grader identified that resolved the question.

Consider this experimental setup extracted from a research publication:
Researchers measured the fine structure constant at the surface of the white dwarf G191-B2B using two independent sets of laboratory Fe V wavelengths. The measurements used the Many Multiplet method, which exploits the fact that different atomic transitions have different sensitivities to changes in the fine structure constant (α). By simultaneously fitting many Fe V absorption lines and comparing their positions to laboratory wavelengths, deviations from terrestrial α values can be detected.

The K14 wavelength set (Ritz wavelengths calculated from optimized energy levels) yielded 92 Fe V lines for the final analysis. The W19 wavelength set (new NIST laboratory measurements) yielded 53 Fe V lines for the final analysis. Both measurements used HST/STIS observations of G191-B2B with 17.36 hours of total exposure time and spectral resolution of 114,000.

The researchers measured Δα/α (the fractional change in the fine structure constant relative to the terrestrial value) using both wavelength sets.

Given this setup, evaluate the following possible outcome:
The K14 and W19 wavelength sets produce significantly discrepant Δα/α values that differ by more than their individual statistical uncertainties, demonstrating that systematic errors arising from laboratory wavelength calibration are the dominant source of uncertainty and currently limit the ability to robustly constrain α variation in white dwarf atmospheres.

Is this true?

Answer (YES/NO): NO